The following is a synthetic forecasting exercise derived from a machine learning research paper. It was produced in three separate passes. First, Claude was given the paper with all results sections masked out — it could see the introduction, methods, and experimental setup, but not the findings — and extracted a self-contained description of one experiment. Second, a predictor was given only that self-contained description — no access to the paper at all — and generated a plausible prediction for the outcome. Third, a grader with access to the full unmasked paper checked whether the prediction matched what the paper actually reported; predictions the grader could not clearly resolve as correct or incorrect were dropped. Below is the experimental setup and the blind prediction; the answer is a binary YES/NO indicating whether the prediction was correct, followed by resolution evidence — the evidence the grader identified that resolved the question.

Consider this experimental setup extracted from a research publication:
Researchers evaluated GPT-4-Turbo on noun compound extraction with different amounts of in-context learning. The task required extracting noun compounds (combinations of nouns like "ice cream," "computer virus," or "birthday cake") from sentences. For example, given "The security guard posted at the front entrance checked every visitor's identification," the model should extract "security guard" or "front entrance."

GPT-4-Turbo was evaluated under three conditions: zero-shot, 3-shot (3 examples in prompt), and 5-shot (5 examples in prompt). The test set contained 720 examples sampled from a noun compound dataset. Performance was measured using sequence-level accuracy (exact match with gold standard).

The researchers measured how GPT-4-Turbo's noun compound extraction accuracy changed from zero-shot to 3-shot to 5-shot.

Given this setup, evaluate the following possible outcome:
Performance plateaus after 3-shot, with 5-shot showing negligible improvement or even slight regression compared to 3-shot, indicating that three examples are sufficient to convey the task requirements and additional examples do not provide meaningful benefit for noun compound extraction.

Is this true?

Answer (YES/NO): NO